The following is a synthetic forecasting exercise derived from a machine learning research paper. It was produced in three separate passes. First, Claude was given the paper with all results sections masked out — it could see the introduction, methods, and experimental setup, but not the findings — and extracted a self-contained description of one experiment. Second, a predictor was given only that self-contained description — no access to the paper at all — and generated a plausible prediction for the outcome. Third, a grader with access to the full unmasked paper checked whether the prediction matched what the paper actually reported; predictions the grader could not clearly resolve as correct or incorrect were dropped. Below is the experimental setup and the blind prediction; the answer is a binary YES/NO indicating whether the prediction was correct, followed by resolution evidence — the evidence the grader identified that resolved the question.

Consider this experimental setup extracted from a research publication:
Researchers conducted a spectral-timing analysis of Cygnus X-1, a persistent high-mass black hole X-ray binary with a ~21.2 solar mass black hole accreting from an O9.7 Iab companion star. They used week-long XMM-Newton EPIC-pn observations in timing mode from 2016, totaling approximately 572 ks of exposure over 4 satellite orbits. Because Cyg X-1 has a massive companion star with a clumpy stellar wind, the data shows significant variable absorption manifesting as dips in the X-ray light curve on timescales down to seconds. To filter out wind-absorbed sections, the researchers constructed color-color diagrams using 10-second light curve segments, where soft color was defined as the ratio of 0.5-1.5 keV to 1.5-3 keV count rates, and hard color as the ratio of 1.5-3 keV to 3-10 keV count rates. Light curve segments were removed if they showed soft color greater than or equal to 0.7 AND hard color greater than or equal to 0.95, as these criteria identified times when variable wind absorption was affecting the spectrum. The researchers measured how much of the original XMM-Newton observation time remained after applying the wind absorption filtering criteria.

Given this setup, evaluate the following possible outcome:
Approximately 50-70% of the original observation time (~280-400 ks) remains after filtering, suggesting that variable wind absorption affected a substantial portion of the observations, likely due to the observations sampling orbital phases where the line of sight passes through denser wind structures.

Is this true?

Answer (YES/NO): NO